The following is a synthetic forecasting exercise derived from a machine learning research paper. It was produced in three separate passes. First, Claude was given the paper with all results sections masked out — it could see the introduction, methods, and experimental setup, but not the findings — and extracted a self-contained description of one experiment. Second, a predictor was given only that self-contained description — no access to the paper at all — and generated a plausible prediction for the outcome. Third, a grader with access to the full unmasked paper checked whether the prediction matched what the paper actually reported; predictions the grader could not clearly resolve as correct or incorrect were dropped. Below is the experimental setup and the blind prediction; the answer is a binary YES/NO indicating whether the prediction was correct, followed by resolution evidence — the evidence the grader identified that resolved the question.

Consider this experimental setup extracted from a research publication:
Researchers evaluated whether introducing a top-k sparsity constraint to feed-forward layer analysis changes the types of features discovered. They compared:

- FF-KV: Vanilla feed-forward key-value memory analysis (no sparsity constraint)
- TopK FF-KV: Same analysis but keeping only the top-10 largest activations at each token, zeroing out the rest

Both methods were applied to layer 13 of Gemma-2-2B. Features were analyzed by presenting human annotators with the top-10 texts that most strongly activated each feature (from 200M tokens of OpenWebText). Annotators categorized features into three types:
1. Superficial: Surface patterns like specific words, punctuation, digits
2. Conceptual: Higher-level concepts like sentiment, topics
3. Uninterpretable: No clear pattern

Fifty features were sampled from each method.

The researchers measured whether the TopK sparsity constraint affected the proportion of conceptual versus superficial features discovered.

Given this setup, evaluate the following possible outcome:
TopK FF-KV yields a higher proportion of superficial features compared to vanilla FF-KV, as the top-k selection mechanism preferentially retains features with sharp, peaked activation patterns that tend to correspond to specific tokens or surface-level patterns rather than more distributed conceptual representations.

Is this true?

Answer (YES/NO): NO